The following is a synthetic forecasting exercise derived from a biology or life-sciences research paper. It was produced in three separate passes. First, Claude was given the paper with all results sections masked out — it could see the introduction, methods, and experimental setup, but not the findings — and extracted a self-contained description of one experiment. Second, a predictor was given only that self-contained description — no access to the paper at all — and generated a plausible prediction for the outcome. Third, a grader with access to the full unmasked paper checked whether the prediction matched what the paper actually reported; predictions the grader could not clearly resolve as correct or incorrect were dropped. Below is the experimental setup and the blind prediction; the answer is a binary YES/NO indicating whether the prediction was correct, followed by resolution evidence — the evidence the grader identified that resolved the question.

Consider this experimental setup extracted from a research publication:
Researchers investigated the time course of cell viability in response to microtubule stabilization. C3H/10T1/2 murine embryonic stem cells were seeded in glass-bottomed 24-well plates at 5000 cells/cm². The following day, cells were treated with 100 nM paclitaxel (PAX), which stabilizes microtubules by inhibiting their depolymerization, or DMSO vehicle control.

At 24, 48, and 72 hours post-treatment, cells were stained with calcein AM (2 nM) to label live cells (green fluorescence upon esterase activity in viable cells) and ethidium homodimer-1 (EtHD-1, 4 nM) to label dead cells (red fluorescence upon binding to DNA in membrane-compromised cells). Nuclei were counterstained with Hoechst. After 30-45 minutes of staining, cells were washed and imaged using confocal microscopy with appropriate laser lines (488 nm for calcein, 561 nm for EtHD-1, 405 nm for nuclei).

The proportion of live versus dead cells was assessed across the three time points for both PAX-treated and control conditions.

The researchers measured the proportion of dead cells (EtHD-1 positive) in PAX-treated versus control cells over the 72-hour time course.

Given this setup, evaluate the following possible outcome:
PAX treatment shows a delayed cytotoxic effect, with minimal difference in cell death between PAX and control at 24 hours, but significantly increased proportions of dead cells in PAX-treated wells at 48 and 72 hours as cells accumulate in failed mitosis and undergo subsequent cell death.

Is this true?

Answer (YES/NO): YES